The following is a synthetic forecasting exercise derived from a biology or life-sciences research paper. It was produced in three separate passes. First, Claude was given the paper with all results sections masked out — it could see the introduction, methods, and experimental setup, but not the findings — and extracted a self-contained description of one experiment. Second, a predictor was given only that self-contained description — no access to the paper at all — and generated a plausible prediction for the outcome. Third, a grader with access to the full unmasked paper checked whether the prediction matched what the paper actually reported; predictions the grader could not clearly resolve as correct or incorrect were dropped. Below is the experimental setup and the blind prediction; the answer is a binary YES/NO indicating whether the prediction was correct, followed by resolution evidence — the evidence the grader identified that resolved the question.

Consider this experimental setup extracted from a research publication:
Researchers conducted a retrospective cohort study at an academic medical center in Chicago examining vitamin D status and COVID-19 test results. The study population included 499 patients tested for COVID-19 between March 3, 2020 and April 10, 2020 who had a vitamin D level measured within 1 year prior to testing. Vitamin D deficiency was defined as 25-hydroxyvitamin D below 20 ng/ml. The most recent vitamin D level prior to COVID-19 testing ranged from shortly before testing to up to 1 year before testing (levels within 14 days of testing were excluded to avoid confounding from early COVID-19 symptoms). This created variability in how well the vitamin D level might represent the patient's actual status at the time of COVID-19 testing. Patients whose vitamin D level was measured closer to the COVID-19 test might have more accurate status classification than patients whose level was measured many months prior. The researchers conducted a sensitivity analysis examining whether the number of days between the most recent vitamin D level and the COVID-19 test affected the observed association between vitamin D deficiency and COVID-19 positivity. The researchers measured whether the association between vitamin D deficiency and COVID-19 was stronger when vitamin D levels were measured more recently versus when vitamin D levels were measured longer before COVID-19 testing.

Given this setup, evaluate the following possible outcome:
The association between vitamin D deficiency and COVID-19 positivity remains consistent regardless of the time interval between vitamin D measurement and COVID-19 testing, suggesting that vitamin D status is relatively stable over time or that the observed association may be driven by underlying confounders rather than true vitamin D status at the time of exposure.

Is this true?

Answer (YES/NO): YES